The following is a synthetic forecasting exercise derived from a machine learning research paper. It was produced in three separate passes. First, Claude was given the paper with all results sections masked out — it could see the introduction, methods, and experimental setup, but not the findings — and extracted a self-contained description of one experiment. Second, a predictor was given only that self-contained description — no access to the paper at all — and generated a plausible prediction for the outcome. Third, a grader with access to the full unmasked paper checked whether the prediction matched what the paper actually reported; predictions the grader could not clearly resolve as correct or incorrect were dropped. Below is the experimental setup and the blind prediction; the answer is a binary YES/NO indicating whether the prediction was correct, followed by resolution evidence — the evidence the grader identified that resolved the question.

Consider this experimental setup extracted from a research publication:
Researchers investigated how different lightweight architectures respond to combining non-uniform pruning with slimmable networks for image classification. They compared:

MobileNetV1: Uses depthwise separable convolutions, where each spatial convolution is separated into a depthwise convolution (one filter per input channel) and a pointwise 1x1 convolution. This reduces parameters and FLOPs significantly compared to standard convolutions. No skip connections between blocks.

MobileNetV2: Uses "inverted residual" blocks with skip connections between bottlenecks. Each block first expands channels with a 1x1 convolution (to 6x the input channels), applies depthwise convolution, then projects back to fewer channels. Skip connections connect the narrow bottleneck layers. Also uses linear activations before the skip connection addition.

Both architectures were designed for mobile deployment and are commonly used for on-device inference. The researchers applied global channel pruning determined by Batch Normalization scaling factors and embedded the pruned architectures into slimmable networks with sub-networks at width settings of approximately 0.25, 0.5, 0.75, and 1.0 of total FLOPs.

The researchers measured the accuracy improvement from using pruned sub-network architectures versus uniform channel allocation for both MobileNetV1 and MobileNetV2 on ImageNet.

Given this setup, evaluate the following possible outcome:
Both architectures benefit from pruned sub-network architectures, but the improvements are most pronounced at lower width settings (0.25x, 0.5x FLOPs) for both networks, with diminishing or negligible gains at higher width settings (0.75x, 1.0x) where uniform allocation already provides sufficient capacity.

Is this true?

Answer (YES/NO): NO